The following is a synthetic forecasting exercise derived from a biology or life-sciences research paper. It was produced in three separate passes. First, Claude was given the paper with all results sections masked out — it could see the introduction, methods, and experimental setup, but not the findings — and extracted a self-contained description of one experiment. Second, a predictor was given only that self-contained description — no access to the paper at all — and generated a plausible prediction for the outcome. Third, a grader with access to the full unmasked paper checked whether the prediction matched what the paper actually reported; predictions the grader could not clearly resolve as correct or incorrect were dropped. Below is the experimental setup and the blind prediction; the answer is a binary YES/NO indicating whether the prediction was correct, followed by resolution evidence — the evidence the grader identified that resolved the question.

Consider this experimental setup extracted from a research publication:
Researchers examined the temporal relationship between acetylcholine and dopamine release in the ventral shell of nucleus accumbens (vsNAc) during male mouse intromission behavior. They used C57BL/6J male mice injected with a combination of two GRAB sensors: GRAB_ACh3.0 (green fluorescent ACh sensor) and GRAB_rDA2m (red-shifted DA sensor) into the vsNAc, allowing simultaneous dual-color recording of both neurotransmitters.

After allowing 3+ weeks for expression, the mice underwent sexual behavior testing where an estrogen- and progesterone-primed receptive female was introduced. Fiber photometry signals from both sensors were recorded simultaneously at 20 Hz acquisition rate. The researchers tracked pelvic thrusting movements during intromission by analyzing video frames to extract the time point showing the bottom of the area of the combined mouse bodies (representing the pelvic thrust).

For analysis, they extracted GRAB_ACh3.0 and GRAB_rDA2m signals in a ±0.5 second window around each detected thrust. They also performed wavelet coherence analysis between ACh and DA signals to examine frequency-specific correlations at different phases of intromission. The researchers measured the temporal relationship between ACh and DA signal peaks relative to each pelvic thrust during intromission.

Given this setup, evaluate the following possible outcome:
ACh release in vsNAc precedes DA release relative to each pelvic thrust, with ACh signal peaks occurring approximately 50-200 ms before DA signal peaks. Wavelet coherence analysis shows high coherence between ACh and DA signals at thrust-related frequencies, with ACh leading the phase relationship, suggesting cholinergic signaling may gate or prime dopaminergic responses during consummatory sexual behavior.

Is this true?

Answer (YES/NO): NO